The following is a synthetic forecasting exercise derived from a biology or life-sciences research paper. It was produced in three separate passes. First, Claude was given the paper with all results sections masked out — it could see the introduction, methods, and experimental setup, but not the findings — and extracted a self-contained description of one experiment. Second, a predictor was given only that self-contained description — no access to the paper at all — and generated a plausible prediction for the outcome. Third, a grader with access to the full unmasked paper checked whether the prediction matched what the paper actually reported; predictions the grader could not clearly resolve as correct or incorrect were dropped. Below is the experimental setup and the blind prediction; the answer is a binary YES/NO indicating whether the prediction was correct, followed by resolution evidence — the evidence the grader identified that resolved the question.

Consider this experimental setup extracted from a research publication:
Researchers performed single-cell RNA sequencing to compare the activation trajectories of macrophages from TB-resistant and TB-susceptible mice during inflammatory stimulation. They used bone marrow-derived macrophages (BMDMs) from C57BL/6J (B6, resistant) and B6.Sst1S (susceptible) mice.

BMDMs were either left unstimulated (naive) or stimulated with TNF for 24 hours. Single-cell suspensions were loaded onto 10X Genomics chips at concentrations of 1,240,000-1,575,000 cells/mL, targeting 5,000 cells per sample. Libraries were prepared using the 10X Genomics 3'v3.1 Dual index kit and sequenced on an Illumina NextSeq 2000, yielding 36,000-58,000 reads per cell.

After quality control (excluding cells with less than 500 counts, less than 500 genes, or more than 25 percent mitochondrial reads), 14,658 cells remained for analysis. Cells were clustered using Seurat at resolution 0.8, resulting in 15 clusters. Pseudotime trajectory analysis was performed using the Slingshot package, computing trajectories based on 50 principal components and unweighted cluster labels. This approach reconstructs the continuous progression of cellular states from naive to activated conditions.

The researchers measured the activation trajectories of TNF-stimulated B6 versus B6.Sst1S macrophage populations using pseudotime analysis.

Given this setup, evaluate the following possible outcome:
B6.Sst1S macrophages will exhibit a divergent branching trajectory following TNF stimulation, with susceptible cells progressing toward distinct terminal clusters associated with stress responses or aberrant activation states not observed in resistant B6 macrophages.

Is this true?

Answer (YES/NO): YES